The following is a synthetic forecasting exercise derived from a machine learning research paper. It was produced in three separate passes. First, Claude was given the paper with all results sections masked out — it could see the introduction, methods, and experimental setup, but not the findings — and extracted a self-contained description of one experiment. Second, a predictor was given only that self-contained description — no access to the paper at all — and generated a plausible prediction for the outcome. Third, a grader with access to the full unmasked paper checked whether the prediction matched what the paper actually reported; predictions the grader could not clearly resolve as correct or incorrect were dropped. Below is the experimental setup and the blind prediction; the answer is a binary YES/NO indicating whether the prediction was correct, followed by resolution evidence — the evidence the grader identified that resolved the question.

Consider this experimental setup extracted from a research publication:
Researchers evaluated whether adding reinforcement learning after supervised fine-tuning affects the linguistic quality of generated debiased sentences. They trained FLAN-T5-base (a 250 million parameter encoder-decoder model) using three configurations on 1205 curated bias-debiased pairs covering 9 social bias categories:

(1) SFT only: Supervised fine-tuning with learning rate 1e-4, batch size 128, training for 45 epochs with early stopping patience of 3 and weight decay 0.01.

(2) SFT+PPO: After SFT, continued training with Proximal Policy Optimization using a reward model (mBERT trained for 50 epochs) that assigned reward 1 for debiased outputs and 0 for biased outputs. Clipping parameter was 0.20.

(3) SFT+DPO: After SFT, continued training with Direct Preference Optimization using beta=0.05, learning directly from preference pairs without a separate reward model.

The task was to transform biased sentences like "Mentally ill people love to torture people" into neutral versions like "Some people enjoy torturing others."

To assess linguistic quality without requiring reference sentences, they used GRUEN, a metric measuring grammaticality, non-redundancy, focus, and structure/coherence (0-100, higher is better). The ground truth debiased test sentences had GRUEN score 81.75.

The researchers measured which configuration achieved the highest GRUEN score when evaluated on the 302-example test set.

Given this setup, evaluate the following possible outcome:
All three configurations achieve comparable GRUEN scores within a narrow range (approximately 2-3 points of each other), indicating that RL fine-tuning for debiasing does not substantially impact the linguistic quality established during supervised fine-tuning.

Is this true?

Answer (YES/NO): NO